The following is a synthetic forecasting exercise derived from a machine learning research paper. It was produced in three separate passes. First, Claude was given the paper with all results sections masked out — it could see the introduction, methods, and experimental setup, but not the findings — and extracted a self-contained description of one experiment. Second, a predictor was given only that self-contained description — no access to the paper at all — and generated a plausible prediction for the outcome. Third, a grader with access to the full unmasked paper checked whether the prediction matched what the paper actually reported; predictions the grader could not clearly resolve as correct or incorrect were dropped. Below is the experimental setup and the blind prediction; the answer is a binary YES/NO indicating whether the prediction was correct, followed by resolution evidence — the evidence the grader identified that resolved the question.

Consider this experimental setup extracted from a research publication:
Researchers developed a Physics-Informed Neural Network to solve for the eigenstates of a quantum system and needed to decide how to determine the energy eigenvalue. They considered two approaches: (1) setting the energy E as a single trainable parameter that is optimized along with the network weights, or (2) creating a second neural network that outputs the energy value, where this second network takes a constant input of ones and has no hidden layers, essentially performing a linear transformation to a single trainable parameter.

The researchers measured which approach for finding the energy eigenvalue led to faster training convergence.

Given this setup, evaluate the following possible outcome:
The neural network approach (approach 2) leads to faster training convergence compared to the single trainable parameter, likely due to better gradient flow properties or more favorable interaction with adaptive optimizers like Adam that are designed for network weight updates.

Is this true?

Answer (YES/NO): YES